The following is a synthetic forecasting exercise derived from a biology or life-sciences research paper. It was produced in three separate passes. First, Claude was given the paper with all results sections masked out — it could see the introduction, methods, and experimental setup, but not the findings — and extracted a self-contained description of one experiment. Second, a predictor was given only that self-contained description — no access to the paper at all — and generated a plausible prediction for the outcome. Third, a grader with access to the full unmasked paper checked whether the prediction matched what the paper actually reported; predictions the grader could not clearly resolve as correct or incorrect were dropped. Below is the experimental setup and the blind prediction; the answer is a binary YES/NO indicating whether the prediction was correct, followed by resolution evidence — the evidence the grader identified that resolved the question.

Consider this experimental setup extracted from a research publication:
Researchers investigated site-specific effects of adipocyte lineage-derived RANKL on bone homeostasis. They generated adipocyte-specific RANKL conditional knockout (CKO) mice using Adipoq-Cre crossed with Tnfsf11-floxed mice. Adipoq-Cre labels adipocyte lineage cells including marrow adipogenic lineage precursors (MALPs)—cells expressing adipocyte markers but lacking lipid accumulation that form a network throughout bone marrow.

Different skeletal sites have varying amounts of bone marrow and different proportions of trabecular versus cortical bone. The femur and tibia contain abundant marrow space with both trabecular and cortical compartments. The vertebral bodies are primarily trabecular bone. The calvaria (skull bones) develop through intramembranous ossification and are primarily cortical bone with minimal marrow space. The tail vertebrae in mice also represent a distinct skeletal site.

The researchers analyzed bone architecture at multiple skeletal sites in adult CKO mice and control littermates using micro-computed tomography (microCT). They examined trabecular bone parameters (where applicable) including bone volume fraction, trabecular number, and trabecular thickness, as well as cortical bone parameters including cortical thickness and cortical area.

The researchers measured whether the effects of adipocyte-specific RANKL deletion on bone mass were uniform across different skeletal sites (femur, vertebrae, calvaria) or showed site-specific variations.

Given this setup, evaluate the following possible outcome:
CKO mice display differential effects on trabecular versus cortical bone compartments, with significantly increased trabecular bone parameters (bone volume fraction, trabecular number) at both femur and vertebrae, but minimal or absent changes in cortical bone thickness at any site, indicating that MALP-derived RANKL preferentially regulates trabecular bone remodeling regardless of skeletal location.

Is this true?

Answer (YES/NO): YES